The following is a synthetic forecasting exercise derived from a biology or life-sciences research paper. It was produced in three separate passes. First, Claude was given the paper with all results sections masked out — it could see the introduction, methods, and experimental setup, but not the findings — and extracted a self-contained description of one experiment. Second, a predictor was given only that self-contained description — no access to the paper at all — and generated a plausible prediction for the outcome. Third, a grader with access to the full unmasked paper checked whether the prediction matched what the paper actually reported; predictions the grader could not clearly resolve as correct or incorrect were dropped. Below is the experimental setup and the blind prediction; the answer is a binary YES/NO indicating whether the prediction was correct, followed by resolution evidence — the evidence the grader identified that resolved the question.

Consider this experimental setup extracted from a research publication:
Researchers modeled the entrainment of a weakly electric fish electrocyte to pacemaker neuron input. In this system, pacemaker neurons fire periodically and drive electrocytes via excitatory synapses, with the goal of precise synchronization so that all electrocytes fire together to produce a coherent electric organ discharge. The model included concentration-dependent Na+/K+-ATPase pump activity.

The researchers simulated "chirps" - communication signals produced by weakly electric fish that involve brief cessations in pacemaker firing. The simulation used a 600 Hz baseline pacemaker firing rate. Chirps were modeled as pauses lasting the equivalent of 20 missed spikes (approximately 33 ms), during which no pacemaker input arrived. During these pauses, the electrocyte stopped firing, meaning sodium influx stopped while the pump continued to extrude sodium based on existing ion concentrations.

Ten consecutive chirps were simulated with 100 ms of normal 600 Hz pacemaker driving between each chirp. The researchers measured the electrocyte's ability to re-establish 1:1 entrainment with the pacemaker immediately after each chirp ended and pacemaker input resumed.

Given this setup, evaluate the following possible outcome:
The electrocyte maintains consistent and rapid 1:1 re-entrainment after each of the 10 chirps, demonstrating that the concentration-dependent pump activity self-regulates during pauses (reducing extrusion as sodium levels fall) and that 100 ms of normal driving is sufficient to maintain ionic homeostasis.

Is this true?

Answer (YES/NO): NO